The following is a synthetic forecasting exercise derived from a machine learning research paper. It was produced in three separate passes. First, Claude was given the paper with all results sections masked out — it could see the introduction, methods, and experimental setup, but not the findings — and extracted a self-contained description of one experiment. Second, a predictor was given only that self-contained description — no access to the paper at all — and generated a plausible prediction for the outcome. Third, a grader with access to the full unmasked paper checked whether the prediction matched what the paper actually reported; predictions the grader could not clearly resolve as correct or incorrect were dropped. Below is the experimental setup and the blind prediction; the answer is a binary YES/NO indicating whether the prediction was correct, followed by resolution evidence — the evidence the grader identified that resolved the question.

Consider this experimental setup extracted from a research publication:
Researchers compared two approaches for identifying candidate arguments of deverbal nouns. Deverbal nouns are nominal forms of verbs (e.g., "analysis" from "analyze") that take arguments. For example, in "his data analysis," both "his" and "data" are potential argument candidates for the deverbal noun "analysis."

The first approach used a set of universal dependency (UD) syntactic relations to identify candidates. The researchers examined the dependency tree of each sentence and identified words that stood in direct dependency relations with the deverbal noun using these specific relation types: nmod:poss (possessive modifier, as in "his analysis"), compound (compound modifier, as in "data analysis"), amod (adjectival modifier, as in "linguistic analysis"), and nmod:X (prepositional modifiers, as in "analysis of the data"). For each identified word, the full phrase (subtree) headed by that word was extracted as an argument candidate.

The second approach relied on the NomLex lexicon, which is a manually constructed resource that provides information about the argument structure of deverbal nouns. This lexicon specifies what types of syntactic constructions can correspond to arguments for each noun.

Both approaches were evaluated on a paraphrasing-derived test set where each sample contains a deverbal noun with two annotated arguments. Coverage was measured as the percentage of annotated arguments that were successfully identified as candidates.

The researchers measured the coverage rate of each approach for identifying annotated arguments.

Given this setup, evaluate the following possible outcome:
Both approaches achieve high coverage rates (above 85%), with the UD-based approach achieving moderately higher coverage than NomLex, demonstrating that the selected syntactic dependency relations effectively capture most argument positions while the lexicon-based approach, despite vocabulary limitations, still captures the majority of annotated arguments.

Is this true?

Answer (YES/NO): NO